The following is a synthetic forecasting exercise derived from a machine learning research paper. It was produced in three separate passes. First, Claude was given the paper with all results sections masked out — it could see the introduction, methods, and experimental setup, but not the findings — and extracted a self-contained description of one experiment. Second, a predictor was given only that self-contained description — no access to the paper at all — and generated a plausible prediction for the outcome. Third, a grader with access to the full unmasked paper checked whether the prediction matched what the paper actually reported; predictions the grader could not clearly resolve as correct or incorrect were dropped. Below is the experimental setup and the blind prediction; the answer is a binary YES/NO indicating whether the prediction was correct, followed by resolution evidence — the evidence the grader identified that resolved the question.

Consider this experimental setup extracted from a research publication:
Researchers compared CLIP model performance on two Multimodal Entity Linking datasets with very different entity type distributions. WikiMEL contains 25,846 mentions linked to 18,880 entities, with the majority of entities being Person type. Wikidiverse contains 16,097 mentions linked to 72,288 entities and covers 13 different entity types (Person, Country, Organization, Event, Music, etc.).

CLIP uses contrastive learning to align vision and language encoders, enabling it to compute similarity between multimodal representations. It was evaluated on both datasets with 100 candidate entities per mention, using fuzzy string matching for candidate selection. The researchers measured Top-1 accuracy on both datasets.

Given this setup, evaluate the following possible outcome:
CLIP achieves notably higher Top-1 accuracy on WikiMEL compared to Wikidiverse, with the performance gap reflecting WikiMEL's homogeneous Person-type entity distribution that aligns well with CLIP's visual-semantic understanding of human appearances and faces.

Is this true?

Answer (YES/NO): NO